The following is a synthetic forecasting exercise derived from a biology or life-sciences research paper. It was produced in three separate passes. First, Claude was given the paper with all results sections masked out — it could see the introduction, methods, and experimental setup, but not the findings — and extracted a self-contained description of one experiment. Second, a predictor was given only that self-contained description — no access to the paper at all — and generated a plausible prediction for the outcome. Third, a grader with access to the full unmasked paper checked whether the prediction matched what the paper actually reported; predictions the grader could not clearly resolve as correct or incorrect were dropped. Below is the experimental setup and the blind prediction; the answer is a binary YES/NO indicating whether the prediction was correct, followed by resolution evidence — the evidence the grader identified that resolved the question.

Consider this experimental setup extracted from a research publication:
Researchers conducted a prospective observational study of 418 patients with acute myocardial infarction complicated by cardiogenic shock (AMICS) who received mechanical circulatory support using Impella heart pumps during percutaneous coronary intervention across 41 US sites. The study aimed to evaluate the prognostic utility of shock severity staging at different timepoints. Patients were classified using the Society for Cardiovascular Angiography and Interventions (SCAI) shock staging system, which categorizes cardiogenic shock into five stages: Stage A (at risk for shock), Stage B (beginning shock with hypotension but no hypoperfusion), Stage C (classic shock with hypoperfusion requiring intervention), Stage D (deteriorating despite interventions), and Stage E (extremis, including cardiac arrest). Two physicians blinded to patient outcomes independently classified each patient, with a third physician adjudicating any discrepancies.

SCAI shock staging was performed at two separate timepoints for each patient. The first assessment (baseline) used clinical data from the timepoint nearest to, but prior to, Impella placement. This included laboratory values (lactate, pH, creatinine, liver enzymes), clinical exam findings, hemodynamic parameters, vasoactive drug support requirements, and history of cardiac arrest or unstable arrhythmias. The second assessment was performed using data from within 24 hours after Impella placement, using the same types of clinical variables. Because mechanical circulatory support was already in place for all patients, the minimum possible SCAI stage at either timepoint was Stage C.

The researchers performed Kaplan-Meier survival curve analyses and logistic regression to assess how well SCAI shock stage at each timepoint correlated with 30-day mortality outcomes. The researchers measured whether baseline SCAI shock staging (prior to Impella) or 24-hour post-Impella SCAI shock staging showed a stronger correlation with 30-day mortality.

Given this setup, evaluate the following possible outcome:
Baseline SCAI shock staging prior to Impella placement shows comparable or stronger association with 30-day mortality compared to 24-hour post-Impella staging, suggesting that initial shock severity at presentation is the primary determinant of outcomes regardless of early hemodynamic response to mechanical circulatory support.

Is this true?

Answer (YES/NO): NO